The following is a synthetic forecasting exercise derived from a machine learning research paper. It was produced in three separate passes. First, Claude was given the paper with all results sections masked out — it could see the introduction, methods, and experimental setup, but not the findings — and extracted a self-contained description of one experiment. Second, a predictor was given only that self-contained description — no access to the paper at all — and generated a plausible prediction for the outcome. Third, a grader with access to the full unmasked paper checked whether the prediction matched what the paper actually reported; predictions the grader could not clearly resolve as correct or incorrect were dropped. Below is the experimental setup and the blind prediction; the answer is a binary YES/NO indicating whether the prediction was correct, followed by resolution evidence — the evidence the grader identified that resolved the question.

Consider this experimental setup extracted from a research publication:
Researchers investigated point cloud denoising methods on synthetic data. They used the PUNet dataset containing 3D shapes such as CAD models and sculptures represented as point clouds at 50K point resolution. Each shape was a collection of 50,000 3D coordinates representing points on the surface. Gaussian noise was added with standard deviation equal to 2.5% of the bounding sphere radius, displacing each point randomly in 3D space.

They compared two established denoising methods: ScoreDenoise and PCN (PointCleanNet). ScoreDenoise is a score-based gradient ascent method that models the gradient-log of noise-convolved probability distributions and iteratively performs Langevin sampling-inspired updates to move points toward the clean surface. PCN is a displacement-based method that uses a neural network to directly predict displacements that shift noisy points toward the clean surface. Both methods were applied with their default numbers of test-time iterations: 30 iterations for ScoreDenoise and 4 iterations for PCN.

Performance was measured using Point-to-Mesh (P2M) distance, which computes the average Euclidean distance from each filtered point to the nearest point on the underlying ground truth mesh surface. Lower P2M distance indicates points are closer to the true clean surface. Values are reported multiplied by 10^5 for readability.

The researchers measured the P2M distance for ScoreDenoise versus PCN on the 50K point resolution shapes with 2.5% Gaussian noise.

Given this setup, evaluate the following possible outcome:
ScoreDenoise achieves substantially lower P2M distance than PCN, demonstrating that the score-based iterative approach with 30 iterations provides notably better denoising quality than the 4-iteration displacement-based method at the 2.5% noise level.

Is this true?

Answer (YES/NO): YES